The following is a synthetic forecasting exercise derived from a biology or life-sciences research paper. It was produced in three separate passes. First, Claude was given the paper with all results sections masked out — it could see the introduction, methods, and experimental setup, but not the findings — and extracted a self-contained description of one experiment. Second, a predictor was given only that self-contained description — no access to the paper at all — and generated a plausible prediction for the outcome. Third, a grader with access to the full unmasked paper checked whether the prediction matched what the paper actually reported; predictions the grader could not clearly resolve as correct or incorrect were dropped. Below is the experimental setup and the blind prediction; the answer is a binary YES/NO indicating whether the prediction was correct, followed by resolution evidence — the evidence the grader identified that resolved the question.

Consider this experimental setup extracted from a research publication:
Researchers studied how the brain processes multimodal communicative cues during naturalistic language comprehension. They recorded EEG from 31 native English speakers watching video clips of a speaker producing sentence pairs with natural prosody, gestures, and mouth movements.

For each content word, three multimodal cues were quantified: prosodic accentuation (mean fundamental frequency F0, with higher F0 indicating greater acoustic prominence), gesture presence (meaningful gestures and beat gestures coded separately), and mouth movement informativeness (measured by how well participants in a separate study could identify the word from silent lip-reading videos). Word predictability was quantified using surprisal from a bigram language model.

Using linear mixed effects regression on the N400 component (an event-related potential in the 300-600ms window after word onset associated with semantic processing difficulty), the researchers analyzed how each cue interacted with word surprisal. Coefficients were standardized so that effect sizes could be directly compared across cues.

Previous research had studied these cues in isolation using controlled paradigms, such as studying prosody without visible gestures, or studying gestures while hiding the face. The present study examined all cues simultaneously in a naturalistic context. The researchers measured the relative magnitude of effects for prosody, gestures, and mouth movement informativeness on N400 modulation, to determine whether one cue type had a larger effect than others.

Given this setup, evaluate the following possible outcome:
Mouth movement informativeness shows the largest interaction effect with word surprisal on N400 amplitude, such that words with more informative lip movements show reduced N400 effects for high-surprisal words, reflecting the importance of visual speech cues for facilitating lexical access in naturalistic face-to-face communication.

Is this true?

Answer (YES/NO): NO